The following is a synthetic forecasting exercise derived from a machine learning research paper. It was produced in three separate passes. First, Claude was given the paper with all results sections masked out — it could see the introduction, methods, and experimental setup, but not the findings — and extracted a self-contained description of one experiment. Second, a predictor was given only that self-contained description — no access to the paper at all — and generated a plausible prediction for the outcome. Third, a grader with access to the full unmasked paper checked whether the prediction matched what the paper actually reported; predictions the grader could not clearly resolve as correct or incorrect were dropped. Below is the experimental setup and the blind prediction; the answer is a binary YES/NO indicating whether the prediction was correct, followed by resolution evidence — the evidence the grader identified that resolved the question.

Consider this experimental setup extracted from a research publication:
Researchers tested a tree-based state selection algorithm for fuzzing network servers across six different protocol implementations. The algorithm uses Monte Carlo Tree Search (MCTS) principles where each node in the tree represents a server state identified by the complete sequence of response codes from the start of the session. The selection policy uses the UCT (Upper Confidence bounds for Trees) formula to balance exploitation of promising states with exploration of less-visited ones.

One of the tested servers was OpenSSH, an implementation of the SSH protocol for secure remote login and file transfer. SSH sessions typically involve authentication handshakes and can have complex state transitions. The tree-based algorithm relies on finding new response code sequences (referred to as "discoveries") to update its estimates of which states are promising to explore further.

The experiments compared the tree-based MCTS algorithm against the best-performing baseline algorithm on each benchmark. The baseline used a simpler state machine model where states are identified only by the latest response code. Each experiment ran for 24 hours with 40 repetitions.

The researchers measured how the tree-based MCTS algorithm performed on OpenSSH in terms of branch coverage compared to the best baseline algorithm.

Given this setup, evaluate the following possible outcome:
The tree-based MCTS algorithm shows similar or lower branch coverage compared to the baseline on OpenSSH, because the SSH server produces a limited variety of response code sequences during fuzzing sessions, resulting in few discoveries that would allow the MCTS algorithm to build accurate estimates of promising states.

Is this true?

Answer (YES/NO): YES